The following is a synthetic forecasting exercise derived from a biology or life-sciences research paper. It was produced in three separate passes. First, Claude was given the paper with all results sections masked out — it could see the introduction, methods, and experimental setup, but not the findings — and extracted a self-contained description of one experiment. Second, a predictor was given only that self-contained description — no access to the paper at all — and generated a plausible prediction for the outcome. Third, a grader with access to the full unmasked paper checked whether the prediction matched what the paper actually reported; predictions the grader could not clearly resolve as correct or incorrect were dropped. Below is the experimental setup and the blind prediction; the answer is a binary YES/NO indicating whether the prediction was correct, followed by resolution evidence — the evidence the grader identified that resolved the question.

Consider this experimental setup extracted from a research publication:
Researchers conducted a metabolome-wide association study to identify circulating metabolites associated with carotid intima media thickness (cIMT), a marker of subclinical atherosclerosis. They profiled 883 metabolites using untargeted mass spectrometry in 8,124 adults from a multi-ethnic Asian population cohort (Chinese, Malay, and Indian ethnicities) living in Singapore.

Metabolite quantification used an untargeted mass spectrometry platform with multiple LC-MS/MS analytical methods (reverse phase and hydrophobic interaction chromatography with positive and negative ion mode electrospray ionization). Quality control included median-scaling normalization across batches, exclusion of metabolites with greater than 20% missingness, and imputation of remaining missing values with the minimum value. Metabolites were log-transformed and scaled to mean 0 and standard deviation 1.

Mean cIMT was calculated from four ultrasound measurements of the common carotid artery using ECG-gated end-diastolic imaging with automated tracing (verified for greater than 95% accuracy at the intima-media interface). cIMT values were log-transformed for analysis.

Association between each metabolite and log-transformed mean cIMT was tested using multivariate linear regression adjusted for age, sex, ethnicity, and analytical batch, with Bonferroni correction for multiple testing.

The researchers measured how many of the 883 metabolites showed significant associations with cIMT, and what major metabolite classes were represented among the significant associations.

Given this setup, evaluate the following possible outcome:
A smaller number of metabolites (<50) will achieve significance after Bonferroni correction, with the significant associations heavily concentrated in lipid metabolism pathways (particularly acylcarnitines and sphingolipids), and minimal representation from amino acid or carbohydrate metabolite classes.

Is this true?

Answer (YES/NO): NO